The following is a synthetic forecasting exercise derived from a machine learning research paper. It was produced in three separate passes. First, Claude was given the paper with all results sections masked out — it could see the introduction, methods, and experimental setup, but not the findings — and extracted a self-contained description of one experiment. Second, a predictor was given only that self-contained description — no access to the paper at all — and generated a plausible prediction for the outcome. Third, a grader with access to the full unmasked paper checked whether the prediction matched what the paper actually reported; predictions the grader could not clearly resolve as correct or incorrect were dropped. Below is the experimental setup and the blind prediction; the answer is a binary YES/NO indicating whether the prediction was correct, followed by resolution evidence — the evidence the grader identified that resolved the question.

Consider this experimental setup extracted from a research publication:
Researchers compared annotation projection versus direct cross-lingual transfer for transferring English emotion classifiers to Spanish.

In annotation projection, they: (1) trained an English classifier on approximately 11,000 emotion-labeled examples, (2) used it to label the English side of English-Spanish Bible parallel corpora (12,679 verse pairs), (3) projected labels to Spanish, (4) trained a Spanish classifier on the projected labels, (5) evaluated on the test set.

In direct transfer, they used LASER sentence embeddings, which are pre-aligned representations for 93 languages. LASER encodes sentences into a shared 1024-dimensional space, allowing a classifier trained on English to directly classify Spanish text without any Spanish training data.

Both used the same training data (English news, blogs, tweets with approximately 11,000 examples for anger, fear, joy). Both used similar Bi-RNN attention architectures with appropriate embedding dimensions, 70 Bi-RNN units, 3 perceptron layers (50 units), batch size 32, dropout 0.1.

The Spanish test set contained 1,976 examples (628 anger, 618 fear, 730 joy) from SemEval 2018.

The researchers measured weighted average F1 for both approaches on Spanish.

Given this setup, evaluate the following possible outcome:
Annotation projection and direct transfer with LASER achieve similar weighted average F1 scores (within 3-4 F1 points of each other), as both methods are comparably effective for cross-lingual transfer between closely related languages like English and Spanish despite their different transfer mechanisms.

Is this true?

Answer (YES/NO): NO